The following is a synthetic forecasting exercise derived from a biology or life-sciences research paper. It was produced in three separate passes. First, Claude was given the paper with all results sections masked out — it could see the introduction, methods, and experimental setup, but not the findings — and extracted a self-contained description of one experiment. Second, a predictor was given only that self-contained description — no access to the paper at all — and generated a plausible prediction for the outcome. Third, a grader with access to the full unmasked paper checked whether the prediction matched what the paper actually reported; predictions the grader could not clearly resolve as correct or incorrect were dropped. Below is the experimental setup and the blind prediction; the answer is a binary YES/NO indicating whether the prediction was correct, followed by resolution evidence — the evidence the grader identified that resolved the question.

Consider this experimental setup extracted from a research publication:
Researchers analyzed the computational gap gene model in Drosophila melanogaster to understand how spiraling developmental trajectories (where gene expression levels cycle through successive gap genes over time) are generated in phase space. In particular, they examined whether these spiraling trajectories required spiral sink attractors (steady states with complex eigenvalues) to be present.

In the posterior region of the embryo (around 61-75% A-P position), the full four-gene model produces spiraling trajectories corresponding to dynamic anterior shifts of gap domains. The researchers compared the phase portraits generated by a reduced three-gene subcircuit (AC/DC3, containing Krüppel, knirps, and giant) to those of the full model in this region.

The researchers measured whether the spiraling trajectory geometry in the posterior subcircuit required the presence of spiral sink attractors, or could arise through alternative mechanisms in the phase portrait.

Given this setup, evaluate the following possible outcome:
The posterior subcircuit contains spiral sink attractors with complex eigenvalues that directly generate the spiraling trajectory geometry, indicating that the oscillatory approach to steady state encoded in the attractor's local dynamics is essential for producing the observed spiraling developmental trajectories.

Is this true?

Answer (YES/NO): NO